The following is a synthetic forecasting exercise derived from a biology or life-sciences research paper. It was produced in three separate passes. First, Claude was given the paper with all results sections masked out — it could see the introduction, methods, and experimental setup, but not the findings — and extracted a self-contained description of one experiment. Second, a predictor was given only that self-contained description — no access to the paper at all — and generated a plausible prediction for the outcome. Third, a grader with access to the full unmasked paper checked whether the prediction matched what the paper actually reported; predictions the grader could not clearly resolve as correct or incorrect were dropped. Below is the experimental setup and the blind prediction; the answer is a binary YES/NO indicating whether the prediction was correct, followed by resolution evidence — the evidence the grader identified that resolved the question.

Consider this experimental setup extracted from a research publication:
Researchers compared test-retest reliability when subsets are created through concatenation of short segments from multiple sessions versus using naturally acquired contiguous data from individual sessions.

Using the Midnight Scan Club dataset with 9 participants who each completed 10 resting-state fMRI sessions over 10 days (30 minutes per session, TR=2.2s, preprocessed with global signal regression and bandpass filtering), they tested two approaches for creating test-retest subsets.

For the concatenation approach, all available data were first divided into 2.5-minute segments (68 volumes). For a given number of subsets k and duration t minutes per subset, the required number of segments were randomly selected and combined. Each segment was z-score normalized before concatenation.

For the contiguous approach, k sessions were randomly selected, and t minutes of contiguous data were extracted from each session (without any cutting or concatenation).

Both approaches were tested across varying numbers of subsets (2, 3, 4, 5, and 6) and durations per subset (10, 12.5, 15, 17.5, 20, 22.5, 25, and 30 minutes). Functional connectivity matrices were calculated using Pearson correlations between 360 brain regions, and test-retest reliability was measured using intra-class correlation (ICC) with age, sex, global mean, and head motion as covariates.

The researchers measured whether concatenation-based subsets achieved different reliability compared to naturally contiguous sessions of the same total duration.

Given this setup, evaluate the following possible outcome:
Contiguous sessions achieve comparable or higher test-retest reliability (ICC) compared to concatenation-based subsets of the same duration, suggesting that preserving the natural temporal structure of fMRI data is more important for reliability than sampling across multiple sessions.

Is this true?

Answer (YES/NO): NO